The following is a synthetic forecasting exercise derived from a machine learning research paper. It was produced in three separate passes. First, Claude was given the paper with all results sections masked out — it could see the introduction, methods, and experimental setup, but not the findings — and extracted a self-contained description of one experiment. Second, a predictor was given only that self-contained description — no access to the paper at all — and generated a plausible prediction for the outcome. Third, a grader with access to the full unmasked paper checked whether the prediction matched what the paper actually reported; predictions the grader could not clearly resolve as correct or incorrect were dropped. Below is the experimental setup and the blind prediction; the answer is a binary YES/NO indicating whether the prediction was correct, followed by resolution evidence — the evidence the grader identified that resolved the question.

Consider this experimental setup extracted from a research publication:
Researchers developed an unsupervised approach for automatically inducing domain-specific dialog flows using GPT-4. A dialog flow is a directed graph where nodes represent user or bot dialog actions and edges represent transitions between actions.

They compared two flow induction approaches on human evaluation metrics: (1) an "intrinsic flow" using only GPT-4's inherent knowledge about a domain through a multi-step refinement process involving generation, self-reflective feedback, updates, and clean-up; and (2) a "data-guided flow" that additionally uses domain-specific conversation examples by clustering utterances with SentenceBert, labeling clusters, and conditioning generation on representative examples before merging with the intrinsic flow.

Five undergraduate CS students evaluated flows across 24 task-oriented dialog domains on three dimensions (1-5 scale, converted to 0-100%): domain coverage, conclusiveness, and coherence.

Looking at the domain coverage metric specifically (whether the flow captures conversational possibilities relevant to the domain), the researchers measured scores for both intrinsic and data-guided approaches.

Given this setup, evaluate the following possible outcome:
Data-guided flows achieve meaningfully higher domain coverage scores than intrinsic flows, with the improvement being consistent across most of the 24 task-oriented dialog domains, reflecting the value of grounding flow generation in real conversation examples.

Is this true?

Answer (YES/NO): NO